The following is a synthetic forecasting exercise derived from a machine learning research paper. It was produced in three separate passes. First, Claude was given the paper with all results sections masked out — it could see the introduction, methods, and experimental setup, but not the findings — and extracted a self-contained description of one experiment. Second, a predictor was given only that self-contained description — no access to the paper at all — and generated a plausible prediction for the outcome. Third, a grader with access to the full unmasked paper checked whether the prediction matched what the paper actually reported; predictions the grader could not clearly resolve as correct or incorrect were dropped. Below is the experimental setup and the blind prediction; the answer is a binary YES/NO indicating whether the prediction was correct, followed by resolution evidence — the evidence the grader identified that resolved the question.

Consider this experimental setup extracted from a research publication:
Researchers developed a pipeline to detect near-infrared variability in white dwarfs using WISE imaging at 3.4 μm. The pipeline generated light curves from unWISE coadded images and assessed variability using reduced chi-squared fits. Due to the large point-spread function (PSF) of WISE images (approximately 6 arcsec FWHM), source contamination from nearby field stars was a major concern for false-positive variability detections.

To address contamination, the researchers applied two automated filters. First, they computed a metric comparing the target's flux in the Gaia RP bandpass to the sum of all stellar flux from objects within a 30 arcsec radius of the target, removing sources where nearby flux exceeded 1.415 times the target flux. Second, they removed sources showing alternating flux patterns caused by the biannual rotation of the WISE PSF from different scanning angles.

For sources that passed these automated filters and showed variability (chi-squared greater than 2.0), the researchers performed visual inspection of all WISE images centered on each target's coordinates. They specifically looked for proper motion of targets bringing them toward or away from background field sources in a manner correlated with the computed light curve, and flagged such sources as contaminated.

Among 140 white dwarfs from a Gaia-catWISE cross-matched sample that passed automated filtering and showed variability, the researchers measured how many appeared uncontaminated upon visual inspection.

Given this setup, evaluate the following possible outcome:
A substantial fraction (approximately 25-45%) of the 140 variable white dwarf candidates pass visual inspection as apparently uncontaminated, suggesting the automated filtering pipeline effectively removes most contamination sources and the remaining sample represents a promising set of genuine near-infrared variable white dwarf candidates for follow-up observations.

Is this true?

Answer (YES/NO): NO